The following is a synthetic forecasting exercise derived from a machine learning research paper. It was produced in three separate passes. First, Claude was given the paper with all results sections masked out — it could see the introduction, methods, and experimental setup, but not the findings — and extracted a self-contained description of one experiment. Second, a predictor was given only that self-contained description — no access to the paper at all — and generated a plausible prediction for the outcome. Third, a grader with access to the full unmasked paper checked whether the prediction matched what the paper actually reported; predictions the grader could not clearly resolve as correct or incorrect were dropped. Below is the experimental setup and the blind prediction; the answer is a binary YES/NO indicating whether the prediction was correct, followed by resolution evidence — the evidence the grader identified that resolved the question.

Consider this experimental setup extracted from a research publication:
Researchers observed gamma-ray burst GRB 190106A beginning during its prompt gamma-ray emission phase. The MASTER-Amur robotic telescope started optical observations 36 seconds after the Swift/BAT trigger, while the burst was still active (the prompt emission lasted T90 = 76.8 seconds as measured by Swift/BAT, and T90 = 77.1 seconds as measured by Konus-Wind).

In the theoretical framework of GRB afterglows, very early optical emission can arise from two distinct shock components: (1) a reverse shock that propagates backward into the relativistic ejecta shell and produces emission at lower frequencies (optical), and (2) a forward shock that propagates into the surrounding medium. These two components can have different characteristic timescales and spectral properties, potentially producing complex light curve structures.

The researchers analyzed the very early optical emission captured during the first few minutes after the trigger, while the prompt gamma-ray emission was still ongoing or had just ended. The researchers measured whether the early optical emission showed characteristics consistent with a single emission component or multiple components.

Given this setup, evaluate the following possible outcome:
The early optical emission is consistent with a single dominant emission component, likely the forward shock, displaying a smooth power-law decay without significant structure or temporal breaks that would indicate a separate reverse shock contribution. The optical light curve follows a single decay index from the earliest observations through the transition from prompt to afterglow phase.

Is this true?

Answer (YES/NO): NO